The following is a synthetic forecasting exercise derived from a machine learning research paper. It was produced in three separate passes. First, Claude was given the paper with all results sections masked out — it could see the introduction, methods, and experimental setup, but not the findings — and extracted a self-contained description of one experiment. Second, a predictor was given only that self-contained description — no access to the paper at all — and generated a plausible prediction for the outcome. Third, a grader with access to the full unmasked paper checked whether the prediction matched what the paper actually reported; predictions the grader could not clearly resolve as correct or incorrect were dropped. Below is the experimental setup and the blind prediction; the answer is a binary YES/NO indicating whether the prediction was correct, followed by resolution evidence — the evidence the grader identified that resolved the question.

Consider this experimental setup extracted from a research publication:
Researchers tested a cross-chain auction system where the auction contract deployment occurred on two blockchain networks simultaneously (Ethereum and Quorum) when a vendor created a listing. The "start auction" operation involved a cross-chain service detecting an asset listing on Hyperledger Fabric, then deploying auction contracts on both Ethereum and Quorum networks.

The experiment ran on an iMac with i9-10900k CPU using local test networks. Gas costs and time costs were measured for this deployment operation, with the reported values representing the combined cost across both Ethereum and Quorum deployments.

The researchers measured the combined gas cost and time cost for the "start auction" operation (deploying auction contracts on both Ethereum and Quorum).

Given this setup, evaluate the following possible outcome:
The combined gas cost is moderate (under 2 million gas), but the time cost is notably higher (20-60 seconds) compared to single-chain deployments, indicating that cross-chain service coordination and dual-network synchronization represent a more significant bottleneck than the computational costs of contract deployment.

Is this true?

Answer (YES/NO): NO